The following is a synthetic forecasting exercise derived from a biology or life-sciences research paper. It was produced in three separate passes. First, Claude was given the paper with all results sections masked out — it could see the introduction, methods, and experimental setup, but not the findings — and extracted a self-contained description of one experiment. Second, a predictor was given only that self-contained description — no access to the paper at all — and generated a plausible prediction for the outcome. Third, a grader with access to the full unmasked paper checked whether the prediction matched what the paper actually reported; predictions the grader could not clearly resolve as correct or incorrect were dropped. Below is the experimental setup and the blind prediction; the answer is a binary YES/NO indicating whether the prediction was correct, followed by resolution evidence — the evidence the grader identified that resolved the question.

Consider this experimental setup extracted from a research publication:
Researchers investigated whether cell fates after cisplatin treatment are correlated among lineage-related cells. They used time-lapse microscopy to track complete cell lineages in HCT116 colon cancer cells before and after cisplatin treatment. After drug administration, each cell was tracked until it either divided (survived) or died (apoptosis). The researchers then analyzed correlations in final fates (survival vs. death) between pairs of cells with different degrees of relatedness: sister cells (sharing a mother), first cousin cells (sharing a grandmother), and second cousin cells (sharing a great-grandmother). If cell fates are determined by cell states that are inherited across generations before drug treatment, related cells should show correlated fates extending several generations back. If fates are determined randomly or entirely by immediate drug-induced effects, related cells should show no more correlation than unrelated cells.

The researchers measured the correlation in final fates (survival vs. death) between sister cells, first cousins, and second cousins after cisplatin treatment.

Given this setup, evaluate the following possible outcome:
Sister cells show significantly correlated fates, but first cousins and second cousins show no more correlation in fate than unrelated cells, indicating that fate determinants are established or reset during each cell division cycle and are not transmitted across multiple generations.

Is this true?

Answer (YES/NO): NO